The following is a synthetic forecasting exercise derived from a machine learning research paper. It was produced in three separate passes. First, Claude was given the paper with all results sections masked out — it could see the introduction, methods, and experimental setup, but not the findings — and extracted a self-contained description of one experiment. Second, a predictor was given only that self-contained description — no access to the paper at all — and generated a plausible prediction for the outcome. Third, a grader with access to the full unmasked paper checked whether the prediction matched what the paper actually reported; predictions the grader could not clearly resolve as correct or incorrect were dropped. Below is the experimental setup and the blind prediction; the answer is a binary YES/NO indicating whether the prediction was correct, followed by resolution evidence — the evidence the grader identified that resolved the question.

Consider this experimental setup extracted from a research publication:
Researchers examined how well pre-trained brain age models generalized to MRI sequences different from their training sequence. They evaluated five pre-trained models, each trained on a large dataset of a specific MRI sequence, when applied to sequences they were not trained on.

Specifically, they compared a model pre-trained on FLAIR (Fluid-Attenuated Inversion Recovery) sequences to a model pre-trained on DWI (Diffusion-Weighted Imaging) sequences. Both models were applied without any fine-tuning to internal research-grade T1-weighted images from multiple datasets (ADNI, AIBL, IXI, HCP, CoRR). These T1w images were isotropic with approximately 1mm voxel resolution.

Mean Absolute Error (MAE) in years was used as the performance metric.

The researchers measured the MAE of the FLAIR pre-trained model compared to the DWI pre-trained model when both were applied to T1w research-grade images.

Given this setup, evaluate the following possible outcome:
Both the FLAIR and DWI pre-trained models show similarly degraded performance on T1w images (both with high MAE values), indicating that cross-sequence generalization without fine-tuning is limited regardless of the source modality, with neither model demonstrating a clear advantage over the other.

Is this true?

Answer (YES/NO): NO